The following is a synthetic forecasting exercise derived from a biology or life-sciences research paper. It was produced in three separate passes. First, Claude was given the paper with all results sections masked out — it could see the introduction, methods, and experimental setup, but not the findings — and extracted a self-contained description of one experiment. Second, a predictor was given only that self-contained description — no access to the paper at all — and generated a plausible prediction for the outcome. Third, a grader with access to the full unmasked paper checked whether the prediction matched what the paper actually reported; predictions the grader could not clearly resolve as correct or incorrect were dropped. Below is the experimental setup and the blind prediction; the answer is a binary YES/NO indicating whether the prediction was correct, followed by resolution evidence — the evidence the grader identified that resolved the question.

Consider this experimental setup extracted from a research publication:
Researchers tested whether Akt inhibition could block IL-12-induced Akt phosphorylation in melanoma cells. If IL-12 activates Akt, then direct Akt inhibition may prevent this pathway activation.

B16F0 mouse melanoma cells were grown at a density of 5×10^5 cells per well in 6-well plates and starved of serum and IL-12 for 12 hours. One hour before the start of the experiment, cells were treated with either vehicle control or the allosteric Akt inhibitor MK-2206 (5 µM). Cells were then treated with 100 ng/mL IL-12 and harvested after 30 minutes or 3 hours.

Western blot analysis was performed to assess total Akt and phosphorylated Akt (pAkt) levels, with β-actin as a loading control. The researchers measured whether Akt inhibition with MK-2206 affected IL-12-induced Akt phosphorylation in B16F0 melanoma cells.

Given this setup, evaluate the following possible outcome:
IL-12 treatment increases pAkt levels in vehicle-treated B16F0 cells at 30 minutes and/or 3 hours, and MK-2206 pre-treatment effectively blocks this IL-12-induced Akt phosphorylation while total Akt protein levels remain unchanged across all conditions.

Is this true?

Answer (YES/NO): YES